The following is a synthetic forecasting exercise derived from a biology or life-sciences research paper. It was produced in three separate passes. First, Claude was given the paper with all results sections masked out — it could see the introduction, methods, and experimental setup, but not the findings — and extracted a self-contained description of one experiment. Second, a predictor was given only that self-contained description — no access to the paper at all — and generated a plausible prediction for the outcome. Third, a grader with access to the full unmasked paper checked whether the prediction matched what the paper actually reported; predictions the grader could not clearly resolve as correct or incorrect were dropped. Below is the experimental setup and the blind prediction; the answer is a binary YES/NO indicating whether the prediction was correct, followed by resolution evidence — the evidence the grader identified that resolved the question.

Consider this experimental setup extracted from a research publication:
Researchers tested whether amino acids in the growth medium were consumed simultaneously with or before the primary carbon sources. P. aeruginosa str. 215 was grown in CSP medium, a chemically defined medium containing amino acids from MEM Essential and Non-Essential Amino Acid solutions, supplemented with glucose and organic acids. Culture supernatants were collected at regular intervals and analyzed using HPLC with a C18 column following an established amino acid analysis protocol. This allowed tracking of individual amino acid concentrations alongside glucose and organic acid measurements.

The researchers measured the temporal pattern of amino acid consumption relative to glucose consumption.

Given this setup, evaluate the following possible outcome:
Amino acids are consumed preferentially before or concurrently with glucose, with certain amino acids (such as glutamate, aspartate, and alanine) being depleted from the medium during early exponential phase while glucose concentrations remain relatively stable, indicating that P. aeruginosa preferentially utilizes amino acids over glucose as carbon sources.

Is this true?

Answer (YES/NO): YES